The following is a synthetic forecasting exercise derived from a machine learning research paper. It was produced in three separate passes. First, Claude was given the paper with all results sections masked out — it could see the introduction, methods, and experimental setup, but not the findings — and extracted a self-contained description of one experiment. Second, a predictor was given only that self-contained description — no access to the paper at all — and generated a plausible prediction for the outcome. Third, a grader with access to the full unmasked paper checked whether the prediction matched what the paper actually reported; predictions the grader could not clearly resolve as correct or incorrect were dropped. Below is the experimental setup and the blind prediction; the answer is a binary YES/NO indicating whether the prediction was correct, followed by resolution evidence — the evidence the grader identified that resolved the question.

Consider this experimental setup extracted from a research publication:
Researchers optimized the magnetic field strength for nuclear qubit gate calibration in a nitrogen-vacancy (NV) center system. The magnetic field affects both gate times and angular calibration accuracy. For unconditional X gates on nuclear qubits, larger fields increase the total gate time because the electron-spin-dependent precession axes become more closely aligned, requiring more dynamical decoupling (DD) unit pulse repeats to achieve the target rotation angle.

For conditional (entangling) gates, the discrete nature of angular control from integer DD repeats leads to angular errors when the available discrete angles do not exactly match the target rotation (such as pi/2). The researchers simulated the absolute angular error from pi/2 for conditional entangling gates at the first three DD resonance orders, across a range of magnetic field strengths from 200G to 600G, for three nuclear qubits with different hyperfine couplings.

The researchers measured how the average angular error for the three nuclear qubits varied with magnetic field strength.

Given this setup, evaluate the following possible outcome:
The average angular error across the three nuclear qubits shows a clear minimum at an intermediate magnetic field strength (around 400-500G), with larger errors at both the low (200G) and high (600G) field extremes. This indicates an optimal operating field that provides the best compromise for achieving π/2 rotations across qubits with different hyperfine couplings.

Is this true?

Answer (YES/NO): NO